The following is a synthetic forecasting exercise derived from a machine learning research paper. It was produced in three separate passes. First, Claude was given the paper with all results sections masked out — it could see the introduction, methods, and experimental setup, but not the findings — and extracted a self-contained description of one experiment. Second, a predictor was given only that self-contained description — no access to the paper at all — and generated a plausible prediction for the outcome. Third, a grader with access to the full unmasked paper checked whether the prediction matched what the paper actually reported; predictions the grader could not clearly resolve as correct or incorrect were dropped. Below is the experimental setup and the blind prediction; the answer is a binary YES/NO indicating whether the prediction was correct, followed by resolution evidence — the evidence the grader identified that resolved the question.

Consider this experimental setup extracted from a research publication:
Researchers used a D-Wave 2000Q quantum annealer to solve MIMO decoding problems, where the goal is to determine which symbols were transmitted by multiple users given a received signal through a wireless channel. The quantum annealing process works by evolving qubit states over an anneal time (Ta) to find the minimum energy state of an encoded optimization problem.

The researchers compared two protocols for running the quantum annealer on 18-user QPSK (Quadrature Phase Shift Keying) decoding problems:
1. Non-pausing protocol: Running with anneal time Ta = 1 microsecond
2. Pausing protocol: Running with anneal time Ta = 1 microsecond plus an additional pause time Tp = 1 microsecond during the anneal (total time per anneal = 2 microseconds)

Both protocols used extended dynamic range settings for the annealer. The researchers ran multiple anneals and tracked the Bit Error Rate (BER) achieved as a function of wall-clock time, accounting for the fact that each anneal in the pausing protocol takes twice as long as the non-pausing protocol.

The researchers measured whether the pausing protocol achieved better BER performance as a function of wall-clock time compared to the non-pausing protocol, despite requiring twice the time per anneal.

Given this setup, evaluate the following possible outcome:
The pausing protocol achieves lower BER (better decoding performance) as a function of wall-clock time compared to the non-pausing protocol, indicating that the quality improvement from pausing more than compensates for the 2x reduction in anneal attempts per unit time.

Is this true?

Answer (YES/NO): YES